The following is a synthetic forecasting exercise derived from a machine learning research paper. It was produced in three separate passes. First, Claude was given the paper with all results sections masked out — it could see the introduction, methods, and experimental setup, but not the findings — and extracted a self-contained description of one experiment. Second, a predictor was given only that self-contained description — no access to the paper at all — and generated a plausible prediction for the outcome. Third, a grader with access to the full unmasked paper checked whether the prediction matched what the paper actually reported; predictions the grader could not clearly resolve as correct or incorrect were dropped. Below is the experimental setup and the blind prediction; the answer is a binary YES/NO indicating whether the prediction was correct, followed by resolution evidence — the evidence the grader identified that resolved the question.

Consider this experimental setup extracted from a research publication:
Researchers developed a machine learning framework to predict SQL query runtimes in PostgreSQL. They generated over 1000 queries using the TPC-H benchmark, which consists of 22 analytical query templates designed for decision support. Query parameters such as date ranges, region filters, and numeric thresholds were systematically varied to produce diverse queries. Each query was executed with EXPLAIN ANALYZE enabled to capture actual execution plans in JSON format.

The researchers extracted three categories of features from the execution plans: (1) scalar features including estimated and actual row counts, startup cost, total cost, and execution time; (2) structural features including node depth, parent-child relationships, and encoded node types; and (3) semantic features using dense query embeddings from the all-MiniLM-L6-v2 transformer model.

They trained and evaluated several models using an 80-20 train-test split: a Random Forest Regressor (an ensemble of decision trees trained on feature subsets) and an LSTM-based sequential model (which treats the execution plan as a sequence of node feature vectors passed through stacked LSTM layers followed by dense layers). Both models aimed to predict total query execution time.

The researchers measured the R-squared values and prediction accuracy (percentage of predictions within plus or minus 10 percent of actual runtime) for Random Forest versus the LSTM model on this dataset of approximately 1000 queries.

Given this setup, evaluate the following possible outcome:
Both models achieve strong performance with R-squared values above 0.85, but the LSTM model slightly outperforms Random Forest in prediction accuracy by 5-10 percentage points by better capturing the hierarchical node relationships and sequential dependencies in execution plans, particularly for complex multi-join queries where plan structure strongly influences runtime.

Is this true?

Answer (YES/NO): NO